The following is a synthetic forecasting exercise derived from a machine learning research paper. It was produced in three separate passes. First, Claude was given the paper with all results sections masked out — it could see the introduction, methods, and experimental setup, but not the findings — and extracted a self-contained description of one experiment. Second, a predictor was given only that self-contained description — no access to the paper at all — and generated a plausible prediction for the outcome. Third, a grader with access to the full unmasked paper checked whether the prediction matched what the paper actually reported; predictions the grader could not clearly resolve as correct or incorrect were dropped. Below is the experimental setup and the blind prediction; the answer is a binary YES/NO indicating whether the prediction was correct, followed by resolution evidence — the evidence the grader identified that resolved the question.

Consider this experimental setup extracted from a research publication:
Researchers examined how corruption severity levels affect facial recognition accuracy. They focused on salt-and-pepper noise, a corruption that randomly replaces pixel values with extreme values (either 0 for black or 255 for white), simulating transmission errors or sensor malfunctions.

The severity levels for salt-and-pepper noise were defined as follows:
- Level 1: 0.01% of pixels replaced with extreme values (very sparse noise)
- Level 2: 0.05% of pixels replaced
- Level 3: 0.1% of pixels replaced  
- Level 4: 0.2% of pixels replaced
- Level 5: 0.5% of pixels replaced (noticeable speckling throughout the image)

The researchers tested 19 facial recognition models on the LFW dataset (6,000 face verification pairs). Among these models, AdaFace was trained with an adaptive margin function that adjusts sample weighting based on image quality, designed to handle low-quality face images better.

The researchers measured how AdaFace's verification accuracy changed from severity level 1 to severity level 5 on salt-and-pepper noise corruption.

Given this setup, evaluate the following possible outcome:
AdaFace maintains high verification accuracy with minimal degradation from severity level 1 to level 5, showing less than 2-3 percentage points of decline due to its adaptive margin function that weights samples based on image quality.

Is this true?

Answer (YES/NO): NO